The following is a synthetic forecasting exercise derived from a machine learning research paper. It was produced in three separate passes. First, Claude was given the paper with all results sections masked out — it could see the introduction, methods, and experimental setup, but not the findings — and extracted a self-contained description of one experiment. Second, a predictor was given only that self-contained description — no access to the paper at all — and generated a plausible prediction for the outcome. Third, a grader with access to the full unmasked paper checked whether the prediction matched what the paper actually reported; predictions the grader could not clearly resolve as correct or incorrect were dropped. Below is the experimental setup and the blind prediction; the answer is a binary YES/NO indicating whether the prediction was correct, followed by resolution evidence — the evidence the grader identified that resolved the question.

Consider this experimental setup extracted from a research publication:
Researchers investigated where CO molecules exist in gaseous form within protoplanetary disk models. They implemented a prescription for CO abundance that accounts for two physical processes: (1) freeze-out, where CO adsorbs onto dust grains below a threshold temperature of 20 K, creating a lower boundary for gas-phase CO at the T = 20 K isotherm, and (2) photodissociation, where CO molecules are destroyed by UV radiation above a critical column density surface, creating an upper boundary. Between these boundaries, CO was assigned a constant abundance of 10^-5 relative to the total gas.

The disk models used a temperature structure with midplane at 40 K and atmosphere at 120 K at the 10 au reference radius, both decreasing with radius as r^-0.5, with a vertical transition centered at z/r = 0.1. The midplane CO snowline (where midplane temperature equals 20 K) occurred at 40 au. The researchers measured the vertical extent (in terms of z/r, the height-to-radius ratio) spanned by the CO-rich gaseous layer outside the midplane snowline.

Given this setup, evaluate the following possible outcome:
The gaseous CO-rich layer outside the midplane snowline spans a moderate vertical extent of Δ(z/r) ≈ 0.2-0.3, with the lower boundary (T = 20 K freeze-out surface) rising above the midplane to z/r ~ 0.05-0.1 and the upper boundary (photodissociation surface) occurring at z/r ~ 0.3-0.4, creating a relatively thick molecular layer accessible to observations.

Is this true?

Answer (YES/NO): YES